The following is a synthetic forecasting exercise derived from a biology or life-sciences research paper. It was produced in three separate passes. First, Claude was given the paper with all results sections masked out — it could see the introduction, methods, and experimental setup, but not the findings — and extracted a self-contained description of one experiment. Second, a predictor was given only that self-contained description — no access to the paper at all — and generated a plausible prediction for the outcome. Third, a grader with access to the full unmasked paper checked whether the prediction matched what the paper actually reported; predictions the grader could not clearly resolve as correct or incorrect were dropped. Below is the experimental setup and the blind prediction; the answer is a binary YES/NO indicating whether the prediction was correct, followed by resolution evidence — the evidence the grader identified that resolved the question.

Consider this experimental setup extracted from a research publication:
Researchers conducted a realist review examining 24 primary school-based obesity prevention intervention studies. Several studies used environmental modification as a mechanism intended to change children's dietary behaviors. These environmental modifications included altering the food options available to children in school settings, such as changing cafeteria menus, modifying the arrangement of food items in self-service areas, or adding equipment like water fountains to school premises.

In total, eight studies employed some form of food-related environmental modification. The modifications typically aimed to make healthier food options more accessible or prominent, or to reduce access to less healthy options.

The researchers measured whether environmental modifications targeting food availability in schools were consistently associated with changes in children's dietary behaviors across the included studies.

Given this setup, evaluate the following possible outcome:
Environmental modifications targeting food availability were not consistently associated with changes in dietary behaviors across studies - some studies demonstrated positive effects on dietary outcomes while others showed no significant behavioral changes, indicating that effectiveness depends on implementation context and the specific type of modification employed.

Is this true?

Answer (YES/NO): YES